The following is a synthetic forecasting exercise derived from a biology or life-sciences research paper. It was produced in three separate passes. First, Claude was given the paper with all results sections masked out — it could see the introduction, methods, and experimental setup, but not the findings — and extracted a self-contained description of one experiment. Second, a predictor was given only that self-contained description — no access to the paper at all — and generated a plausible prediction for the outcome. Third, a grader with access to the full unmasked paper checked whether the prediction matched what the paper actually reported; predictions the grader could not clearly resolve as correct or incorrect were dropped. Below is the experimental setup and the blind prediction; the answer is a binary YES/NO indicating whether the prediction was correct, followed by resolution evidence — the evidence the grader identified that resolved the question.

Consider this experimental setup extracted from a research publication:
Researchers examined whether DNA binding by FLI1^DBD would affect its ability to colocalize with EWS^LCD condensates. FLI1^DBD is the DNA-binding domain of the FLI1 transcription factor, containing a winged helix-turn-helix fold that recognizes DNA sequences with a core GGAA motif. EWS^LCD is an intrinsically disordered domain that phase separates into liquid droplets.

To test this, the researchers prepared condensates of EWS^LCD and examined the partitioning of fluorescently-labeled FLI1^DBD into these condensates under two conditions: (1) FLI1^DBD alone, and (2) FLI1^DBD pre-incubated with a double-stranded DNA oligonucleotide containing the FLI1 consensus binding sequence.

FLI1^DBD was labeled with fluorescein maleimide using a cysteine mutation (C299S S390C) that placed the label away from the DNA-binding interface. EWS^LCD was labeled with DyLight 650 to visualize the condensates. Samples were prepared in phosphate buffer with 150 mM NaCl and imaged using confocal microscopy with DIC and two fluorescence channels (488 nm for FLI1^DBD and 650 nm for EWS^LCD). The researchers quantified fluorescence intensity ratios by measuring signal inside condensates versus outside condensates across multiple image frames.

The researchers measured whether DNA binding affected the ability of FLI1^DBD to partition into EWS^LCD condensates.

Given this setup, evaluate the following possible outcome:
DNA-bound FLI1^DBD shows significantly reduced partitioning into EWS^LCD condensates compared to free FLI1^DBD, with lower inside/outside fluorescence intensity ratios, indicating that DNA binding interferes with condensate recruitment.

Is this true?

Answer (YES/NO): YES